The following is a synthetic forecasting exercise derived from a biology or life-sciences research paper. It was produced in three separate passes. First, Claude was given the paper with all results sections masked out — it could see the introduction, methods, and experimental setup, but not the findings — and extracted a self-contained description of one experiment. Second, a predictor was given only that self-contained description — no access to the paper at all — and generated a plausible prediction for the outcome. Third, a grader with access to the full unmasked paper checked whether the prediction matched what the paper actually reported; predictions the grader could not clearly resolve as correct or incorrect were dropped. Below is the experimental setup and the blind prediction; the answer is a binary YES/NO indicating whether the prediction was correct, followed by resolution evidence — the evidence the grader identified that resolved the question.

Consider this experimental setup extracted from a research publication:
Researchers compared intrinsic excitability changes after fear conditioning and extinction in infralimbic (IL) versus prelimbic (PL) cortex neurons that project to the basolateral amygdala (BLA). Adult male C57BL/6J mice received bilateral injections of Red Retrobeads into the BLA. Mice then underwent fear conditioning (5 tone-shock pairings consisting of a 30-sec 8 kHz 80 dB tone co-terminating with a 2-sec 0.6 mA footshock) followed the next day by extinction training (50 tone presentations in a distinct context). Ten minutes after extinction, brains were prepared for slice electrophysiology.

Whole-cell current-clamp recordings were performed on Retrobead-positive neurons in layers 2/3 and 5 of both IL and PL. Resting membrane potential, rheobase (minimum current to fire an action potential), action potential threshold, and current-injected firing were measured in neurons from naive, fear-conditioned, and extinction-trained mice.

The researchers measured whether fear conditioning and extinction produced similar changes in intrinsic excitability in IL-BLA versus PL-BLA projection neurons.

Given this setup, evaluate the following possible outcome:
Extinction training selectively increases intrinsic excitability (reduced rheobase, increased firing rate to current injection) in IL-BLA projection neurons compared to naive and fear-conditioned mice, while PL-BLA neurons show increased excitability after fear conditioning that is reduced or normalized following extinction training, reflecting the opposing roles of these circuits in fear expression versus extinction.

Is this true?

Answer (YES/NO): NO